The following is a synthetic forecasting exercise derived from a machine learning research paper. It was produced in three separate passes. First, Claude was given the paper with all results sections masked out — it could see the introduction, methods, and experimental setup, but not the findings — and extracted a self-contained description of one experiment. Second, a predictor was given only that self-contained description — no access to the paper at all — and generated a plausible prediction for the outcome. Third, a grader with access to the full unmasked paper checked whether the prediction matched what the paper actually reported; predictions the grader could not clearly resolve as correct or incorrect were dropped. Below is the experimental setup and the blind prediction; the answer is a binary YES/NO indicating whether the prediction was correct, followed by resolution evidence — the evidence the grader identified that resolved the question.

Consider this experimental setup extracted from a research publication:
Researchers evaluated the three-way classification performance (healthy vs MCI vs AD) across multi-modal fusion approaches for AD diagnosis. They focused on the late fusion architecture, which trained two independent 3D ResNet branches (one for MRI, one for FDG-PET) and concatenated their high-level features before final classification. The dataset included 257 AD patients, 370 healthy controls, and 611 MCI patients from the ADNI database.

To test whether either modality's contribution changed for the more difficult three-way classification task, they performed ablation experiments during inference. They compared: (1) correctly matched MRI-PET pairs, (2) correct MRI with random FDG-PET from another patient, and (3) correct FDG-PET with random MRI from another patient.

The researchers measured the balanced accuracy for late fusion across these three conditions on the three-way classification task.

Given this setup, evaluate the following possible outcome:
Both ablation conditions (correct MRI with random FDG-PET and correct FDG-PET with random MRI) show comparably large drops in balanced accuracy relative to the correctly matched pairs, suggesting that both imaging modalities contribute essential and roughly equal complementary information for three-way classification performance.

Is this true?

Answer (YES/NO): NO